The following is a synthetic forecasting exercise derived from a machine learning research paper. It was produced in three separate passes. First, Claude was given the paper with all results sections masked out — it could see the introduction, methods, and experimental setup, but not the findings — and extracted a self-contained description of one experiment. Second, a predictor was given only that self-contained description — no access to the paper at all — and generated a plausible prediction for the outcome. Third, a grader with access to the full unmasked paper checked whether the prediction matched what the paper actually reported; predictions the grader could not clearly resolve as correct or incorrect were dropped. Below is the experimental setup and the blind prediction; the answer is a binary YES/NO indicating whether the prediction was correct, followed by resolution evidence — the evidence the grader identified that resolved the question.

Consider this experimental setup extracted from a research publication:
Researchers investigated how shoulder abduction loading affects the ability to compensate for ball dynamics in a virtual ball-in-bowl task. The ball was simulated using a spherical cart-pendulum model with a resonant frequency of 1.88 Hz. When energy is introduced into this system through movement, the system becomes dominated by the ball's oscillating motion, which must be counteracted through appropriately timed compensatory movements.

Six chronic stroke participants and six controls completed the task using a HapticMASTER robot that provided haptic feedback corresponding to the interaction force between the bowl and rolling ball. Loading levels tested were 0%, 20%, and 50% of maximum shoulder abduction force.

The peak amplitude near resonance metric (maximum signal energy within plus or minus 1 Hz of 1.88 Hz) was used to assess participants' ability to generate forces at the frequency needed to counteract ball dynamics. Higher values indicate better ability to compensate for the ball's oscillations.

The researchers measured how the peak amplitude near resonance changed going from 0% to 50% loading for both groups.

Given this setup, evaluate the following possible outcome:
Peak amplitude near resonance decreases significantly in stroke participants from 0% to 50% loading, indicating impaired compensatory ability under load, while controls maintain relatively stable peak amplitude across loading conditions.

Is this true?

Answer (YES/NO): NO